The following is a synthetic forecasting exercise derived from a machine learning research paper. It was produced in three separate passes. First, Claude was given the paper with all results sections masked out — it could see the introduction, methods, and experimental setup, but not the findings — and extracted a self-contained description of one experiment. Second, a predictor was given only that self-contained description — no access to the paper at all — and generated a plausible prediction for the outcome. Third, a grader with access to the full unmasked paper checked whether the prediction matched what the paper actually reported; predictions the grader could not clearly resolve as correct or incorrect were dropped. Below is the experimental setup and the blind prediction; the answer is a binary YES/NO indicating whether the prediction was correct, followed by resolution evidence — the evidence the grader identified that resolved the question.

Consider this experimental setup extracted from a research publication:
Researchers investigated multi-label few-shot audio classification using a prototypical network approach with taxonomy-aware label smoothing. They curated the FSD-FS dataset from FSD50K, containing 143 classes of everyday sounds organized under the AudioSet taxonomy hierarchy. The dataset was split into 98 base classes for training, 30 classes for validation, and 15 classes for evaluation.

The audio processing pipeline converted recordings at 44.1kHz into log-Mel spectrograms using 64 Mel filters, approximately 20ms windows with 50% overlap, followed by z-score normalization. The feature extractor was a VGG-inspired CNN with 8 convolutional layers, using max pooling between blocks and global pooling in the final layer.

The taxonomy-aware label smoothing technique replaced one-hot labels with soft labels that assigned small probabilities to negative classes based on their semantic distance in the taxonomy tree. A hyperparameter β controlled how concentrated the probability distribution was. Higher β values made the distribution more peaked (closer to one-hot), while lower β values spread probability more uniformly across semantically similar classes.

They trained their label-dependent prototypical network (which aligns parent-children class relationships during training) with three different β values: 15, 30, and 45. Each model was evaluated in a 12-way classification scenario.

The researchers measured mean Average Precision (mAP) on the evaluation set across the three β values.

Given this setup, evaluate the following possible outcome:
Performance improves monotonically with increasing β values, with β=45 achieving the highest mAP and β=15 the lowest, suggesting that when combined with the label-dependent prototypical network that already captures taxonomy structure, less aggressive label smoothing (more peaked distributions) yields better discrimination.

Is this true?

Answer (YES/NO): NO